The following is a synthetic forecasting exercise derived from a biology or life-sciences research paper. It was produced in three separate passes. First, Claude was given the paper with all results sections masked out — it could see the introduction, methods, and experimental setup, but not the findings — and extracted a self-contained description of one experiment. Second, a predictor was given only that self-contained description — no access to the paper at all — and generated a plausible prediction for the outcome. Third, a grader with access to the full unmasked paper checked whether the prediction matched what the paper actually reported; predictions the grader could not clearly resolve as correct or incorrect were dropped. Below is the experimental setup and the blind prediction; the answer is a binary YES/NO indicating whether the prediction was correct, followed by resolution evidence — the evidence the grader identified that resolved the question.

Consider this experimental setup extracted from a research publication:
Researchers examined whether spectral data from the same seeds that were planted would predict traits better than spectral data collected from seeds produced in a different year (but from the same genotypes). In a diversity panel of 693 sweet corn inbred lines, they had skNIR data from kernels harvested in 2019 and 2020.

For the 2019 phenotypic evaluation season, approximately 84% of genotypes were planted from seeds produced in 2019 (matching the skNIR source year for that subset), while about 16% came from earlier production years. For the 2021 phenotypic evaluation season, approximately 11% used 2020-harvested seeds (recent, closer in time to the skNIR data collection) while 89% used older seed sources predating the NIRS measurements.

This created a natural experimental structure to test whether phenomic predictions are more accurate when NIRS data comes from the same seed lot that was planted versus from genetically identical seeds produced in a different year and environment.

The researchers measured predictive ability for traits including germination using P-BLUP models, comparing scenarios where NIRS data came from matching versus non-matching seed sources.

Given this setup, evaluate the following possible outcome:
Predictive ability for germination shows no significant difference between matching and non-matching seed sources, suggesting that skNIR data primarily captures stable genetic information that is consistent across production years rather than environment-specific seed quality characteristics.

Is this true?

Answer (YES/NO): NO